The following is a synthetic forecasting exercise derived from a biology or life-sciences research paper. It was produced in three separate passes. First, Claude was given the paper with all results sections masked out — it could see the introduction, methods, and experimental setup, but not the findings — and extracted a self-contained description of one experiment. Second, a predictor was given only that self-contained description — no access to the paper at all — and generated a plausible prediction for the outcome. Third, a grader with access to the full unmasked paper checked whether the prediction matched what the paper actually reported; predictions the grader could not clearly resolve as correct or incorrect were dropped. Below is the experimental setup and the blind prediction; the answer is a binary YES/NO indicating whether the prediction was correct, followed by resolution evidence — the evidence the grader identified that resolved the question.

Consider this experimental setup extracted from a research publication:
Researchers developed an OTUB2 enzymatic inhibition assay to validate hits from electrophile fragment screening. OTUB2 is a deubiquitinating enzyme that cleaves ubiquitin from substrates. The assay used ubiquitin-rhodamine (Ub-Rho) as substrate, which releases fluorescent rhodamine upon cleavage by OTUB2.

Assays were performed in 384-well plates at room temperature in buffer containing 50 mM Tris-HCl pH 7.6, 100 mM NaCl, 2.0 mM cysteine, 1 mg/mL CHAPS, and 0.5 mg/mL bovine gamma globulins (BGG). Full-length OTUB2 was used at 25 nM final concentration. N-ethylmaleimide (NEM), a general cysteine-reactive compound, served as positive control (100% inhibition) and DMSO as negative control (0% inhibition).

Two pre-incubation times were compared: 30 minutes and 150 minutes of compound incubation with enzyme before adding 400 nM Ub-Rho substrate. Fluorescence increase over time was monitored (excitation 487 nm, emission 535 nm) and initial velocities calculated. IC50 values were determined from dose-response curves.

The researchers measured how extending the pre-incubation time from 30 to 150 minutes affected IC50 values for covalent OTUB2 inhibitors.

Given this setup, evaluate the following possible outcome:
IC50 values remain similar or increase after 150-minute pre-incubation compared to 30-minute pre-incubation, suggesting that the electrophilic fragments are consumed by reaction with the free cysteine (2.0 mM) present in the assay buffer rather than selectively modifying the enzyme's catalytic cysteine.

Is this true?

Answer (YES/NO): NO